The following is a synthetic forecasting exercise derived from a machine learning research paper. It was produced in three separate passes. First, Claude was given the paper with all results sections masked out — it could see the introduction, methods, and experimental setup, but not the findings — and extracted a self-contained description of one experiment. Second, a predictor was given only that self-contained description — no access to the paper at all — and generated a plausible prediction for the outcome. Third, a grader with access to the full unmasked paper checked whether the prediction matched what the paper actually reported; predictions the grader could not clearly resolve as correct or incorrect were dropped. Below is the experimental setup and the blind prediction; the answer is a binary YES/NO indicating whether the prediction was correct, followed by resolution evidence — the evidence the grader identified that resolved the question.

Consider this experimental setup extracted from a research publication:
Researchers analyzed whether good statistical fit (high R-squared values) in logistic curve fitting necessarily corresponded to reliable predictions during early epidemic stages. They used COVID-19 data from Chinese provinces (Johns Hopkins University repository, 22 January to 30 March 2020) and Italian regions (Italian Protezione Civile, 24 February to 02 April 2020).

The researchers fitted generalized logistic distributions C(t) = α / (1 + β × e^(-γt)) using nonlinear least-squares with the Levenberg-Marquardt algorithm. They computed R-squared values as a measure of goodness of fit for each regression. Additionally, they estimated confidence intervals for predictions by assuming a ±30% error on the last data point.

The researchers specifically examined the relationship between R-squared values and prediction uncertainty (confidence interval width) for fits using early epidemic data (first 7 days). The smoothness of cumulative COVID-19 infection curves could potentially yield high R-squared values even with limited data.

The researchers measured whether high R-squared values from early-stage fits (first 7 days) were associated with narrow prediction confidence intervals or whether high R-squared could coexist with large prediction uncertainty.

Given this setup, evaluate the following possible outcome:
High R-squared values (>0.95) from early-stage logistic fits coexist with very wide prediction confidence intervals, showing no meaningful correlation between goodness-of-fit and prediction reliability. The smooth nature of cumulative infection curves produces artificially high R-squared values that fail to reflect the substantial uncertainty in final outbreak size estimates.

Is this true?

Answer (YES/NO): YES